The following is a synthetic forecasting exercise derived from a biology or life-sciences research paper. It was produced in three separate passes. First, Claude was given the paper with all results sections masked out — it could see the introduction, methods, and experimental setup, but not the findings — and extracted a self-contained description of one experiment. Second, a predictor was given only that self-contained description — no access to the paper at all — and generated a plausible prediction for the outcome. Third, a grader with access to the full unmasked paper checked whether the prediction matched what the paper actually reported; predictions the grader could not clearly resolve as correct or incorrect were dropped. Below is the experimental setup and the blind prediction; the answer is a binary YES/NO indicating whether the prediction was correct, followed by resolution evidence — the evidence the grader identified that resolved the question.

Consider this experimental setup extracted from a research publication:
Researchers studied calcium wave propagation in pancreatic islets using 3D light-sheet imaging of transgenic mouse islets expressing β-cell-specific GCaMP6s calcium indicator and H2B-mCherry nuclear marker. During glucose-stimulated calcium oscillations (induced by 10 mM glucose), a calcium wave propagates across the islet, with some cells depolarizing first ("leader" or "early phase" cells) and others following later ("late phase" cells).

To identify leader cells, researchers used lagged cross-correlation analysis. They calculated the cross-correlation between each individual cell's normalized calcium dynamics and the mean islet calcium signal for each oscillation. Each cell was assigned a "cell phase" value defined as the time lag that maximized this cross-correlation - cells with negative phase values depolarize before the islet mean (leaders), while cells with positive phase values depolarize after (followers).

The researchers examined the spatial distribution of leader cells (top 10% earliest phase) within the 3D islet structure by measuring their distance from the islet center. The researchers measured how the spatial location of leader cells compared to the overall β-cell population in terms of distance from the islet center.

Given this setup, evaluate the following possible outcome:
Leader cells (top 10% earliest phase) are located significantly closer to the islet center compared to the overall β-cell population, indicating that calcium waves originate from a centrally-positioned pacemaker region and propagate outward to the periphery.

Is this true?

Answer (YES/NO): NO